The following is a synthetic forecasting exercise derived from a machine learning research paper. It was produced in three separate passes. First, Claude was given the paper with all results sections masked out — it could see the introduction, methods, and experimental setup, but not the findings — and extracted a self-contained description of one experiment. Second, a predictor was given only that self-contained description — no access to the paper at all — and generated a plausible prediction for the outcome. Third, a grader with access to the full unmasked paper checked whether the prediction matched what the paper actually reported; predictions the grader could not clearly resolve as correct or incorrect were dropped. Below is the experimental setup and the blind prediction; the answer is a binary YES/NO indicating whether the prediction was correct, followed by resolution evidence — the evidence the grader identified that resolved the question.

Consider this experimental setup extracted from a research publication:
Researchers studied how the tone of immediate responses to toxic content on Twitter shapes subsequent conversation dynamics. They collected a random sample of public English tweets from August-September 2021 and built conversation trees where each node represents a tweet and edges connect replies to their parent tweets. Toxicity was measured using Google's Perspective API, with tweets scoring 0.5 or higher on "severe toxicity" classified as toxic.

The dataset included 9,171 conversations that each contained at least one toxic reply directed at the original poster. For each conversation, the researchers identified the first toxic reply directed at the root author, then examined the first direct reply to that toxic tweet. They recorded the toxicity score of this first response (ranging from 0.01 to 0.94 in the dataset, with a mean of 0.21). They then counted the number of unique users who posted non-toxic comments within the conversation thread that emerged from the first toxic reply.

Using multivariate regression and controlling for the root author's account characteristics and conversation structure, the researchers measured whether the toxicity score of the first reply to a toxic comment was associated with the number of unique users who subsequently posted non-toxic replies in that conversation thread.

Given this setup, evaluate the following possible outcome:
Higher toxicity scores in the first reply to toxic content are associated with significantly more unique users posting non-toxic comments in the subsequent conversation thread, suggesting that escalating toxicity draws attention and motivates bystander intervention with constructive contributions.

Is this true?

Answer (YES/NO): NO